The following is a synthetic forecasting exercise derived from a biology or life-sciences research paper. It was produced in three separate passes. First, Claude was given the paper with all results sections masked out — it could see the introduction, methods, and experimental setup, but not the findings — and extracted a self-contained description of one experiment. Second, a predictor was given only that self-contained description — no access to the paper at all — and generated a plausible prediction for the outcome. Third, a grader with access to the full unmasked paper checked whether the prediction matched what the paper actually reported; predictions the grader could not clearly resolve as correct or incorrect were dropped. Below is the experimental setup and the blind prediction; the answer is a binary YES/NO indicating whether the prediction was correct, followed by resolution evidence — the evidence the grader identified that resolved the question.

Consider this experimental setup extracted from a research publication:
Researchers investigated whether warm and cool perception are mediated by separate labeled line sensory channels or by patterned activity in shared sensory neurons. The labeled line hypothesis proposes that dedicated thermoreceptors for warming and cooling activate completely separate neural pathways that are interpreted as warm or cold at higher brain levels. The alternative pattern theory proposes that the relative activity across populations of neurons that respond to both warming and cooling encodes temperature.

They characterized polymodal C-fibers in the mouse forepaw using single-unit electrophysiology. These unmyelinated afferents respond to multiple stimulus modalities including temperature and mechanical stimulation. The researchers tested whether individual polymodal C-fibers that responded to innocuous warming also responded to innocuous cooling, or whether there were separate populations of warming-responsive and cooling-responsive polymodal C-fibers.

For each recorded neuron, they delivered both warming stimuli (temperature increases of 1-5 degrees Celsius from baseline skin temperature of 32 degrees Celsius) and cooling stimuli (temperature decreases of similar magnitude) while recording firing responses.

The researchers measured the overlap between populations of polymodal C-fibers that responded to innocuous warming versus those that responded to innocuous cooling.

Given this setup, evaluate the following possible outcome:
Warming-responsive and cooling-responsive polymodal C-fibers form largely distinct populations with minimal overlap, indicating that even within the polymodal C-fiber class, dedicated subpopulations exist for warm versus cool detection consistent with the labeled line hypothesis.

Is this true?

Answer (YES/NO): NO